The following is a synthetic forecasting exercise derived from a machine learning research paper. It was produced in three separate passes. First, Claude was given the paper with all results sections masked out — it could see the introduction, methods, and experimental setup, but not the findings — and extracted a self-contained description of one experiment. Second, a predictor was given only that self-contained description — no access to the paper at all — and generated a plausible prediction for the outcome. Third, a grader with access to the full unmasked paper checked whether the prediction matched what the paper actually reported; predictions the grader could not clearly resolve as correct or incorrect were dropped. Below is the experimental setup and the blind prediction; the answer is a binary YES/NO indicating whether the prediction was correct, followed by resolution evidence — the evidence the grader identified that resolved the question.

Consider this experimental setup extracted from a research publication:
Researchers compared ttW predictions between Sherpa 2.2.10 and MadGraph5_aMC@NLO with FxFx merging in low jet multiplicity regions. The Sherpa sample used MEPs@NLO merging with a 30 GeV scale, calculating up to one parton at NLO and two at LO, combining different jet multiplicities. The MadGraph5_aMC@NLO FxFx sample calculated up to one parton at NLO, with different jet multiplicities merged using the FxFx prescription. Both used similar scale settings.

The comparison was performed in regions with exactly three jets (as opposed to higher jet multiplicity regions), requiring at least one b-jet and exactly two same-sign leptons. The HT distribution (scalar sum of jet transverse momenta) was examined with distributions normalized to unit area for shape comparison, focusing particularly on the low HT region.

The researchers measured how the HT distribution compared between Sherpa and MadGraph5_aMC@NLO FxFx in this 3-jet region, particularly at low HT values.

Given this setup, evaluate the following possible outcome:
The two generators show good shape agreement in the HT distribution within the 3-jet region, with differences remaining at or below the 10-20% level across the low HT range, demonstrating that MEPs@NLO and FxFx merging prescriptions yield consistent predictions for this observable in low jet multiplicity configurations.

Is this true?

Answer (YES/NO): NO